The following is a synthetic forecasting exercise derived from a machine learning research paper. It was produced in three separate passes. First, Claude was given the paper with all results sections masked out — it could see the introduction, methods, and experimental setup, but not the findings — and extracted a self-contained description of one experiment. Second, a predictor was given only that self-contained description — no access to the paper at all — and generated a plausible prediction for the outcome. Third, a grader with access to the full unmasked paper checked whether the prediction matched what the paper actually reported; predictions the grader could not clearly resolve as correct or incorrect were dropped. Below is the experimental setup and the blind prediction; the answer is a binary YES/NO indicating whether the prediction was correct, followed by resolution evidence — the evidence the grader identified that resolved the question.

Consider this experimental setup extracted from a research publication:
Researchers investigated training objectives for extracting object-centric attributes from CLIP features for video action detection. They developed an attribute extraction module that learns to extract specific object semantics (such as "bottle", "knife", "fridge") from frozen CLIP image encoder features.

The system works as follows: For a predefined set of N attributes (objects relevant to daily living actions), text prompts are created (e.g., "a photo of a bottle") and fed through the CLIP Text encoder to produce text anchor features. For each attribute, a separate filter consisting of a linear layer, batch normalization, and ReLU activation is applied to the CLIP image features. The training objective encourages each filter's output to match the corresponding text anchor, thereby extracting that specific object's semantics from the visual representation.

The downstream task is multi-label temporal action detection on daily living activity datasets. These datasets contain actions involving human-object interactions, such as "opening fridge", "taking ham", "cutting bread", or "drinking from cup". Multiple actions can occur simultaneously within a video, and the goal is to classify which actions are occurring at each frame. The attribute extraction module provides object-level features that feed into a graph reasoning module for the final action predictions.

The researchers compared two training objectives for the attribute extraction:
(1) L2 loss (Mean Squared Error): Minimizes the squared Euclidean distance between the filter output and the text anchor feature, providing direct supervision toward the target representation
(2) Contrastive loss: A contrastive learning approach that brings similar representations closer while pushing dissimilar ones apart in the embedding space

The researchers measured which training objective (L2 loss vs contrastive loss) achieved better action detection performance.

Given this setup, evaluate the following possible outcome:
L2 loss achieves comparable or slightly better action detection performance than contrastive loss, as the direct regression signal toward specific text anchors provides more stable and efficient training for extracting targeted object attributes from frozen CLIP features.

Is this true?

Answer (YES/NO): YES